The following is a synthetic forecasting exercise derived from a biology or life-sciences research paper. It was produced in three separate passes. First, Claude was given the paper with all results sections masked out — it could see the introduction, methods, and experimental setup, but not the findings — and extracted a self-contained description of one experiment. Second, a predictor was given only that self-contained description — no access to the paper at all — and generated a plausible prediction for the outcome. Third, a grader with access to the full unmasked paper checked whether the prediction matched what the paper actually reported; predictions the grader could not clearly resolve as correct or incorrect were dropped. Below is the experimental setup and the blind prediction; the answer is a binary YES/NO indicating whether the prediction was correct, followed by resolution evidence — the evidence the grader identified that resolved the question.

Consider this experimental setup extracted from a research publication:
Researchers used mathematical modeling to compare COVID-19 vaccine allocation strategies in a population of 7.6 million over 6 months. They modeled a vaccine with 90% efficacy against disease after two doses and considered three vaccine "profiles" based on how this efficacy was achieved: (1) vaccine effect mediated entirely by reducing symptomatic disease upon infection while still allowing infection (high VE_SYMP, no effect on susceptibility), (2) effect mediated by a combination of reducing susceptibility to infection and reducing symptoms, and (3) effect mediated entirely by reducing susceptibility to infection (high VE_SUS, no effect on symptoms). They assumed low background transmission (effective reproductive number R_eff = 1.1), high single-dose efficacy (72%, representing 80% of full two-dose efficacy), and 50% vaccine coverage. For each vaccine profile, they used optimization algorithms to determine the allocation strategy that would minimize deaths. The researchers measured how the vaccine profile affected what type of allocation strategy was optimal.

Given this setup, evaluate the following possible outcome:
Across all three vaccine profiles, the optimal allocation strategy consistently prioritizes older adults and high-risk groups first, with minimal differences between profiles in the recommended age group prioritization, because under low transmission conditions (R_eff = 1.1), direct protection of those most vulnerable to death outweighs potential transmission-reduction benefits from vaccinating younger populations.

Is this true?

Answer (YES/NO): NO